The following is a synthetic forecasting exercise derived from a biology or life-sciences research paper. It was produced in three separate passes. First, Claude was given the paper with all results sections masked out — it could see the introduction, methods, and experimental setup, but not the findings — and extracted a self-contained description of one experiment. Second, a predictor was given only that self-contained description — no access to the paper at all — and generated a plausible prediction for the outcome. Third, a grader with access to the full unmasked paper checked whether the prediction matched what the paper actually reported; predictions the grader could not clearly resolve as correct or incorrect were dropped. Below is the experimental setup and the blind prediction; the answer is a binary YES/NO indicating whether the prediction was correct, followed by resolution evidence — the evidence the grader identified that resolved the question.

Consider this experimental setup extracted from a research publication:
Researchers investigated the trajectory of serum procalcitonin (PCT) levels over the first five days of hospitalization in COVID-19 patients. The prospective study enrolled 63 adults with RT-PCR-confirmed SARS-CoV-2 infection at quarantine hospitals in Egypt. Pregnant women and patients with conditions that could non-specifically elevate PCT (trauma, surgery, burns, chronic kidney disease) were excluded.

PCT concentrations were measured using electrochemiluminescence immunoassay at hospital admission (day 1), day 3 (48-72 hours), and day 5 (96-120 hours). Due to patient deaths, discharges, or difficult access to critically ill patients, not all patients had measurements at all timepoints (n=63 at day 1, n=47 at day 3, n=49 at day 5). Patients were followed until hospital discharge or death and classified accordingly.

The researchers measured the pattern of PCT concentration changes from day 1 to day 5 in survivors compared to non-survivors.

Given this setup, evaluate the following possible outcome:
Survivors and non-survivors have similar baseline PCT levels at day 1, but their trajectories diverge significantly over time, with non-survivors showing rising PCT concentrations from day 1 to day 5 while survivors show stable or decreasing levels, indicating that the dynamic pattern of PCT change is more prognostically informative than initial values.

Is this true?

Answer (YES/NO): NO